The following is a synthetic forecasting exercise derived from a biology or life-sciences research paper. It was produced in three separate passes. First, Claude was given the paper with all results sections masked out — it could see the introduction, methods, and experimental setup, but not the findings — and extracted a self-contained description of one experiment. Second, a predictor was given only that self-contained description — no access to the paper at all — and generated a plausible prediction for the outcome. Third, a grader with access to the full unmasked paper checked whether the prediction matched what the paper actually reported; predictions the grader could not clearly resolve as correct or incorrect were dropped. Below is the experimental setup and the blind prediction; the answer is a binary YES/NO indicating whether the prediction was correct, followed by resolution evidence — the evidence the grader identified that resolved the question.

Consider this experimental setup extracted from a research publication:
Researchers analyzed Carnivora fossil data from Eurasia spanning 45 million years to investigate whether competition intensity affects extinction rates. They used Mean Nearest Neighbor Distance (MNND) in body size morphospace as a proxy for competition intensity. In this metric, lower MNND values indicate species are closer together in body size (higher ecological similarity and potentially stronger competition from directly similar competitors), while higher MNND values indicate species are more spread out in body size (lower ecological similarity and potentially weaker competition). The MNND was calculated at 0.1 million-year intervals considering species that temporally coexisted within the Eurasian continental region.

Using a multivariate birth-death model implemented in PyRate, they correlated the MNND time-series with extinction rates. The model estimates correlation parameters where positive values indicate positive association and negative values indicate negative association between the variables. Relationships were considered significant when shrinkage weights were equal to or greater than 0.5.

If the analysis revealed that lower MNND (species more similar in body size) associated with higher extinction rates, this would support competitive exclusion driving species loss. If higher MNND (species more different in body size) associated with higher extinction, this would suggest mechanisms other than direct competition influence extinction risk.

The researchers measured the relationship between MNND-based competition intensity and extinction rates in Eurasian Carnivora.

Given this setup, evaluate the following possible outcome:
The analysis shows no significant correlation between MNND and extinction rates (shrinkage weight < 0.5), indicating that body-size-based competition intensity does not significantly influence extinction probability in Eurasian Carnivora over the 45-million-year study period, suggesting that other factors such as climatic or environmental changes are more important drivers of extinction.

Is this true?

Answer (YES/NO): NO